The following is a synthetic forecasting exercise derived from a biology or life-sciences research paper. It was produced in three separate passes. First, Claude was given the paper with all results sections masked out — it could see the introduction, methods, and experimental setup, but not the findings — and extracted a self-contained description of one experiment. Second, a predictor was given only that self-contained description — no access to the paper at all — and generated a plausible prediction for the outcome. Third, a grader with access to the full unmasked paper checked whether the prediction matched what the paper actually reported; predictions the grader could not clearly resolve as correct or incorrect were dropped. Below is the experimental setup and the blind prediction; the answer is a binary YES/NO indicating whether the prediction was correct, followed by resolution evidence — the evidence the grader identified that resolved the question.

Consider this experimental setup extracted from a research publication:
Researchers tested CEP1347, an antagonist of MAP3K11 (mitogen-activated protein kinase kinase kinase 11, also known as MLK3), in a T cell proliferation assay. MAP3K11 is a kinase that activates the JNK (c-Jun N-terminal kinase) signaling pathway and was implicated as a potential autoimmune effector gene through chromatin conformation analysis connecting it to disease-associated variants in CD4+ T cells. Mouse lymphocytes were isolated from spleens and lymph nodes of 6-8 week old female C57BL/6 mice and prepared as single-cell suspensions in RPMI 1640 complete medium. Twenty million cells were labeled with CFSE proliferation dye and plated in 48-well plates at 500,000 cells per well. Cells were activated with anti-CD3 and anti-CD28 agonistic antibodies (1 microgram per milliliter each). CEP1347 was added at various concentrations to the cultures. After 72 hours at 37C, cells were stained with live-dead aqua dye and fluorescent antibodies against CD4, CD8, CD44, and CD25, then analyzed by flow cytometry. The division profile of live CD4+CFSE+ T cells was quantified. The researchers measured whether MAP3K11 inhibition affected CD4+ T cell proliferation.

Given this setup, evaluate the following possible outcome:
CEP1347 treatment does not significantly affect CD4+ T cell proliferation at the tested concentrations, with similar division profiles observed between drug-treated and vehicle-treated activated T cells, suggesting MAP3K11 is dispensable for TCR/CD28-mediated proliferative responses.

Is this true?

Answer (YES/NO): NO